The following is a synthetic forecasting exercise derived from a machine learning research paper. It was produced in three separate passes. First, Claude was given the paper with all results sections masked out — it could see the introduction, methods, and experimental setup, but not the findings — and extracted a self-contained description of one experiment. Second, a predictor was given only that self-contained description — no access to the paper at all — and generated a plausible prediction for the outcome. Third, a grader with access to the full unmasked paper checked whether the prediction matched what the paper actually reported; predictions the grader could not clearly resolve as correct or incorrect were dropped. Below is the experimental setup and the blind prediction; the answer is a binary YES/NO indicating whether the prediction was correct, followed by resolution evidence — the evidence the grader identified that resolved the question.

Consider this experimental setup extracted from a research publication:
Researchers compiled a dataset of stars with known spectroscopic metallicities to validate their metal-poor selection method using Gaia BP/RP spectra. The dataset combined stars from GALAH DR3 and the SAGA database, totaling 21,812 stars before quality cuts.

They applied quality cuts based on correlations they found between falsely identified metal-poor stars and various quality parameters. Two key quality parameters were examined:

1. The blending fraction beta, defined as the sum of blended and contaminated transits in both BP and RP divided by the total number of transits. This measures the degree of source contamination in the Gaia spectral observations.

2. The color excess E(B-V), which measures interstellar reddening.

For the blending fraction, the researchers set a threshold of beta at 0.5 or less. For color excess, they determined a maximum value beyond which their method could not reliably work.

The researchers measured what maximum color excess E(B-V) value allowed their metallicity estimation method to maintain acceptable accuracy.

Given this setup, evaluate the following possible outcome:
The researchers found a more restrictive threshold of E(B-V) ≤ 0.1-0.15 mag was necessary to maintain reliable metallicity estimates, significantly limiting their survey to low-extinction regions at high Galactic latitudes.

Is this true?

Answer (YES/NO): NO